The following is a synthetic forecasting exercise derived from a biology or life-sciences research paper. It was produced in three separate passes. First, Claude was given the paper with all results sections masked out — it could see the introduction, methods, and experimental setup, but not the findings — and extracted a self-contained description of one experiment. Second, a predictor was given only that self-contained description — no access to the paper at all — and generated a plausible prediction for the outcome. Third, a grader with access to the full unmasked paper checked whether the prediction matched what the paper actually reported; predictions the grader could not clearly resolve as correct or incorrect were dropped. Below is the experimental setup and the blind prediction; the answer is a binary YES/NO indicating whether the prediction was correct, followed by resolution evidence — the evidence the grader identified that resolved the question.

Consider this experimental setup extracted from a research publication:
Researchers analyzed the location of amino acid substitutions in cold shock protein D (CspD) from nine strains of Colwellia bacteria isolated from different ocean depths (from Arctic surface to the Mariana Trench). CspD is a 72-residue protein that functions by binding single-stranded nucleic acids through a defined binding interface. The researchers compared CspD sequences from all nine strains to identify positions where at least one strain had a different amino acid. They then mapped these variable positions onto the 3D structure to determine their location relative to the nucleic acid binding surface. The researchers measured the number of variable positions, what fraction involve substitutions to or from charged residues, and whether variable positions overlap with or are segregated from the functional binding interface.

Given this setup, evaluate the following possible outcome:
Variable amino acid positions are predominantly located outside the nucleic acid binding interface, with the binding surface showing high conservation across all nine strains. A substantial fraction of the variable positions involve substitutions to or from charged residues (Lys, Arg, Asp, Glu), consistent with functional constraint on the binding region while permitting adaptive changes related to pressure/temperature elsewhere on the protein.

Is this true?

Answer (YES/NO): YES